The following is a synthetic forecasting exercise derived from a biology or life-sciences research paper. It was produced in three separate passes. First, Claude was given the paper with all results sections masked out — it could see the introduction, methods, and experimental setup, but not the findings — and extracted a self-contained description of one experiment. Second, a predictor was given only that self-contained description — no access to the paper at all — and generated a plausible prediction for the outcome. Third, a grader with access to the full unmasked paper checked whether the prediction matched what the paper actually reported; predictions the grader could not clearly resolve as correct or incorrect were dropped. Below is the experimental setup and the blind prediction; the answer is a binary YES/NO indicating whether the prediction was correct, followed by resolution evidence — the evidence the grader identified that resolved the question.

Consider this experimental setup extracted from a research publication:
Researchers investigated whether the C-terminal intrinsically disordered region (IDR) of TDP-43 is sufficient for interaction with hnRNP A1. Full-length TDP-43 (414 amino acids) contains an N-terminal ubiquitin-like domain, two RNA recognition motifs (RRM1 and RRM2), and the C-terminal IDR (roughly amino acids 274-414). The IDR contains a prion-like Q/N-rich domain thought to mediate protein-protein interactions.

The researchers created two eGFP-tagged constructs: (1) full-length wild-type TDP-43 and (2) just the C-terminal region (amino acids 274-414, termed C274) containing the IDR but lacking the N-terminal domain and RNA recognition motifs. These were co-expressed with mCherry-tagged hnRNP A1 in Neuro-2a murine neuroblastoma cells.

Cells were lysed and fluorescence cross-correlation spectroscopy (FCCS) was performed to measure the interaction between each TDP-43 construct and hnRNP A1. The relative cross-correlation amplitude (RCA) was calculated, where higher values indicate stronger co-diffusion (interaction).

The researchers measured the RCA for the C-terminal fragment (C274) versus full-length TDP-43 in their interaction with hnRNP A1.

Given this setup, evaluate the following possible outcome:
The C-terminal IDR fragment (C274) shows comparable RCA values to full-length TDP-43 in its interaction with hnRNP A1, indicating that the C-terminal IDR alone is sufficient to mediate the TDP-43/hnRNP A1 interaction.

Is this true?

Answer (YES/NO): NO